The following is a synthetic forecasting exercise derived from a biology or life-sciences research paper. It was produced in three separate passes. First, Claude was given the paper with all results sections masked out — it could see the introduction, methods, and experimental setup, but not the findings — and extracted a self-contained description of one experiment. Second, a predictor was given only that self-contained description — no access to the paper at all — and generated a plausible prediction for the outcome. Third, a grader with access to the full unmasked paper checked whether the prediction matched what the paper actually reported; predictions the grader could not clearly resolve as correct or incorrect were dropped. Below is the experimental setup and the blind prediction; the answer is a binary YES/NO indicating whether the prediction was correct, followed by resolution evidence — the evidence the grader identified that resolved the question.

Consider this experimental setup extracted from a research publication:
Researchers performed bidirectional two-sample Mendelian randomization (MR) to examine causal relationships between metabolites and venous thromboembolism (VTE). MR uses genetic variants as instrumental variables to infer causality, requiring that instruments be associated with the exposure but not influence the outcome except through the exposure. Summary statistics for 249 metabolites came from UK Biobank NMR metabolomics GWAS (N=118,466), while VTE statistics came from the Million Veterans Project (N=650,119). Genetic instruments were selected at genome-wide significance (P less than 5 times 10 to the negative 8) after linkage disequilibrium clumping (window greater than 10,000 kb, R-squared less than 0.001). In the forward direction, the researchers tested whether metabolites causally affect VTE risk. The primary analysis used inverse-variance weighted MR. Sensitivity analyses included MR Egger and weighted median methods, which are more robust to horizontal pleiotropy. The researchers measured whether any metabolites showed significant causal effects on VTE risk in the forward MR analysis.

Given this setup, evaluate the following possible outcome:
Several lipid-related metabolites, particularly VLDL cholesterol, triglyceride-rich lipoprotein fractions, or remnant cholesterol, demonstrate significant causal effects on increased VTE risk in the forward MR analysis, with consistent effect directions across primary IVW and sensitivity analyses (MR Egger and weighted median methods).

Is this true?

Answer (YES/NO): NO